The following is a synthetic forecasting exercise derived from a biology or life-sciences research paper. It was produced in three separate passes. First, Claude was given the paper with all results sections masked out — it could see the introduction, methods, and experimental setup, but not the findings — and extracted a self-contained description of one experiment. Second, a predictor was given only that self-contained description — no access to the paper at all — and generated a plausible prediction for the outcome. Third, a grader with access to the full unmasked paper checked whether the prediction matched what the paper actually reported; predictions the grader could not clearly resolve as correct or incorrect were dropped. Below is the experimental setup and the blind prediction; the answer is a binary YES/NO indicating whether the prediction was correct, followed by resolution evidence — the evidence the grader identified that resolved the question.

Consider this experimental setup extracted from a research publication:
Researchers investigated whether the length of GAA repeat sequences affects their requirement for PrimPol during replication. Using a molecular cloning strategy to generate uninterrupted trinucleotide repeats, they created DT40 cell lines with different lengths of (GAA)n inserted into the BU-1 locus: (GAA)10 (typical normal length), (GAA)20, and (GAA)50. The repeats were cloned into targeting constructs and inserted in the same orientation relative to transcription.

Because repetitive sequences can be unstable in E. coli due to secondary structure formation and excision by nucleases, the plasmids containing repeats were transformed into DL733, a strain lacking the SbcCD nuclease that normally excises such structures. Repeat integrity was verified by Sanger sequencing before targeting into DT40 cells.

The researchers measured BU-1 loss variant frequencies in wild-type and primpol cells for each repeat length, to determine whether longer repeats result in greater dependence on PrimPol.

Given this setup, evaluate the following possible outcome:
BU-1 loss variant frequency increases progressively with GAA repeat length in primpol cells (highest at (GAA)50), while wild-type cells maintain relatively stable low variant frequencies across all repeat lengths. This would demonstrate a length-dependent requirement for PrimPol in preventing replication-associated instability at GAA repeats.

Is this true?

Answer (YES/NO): NO